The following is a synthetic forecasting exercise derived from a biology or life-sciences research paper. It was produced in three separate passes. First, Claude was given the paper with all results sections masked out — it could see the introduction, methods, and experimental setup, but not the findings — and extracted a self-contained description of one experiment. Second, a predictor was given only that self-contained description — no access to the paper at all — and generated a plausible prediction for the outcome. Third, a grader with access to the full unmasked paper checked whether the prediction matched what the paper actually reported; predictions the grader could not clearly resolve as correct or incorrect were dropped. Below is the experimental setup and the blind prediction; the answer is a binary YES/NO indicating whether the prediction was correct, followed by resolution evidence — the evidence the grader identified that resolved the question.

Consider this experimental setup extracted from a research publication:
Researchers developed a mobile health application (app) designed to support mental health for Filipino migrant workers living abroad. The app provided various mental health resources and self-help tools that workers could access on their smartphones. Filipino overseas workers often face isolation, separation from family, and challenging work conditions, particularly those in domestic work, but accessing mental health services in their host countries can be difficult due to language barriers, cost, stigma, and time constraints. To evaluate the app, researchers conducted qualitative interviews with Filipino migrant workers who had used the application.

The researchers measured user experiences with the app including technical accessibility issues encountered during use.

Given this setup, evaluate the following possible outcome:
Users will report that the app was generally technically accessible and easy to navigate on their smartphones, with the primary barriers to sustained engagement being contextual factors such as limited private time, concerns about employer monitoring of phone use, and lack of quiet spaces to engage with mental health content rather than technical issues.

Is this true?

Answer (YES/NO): NO